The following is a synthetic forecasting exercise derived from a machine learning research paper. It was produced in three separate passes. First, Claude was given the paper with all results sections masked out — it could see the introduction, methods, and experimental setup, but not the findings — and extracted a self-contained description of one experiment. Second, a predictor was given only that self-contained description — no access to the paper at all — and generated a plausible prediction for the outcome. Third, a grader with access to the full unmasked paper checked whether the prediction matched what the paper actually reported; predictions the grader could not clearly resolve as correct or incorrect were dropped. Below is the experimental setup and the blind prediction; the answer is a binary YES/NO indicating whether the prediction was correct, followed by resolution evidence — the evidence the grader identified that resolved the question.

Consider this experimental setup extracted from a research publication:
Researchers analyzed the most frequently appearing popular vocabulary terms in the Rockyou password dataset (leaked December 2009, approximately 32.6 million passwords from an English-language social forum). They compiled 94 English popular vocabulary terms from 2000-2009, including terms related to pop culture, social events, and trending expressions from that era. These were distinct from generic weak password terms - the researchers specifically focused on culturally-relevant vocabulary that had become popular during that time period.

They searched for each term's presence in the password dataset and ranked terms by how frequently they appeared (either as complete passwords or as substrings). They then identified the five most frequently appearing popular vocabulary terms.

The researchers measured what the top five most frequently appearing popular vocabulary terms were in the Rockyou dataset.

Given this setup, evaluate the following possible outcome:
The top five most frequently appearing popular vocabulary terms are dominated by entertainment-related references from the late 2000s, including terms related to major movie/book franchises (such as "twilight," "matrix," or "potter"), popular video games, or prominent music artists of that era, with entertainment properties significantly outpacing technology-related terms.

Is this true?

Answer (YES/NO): NO